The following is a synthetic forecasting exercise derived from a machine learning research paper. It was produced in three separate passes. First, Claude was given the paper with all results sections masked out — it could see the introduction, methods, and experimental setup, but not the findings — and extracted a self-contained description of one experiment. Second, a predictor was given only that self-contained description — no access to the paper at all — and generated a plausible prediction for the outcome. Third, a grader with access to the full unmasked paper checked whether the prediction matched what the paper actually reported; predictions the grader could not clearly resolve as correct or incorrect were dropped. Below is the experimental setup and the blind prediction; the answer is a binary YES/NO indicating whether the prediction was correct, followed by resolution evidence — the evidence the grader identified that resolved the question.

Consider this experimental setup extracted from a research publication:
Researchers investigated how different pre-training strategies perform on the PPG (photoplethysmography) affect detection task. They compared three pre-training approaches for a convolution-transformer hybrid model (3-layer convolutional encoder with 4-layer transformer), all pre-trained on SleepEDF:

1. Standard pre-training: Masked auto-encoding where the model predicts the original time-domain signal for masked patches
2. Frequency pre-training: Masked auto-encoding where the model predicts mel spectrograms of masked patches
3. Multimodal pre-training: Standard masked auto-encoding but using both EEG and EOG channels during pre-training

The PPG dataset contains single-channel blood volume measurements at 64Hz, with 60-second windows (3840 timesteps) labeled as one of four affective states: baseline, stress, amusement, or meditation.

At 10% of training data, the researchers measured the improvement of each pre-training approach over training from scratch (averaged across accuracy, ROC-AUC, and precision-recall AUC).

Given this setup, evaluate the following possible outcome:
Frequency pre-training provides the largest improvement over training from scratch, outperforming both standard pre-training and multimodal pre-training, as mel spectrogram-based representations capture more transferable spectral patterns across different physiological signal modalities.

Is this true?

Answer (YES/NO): YES